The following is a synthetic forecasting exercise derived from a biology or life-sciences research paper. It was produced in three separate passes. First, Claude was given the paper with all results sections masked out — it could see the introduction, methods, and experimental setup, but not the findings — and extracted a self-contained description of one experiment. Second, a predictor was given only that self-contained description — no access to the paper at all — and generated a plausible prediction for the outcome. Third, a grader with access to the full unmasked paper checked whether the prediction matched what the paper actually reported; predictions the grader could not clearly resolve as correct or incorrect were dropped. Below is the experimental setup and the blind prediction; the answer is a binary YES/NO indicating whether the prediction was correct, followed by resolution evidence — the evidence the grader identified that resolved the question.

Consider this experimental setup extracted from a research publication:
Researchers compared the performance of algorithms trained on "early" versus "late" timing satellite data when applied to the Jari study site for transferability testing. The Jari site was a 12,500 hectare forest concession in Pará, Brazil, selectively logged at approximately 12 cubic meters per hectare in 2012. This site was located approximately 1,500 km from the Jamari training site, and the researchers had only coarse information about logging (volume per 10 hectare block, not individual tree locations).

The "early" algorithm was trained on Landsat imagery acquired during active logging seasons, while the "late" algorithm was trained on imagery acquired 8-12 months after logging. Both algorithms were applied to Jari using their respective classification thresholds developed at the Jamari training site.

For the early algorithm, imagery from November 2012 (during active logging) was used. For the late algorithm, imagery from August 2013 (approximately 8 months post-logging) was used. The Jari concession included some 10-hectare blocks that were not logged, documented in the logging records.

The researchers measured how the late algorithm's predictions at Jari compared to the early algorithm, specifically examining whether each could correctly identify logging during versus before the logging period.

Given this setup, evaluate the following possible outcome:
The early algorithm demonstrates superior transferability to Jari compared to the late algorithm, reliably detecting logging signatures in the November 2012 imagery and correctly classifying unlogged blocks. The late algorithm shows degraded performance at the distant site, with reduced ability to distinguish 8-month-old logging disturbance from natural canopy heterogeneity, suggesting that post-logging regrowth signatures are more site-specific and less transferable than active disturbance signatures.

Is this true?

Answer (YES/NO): YES